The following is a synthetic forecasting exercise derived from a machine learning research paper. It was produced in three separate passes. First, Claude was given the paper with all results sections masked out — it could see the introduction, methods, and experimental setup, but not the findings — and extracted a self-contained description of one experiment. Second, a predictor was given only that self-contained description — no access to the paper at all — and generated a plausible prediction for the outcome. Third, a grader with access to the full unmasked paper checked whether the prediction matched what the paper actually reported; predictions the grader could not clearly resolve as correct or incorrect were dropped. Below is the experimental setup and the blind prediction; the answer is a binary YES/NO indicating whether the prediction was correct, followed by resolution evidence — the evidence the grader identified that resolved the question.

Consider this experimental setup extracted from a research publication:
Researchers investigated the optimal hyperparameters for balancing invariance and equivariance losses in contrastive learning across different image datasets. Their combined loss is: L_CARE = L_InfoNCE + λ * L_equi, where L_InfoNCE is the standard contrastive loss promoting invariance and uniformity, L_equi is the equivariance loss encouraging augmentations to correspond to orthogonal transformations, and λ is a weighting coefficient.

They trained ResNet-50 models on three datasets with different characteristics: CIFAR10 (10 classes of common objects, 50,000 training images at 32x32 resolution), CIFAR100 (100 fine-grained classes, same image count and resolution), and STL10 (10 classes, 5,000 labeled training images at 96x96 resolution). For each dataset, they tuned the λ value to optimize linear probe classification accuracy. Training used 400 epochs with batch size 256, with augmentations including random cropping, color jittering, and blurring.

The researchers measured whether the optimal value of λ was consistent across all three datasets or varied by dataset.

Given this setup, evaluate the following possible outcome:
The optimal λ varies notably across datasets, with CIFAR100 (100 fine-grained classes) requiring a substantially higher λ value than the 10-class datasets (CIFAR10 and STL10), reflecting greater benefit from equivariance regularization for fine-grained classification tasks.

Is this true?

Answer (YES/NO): NO